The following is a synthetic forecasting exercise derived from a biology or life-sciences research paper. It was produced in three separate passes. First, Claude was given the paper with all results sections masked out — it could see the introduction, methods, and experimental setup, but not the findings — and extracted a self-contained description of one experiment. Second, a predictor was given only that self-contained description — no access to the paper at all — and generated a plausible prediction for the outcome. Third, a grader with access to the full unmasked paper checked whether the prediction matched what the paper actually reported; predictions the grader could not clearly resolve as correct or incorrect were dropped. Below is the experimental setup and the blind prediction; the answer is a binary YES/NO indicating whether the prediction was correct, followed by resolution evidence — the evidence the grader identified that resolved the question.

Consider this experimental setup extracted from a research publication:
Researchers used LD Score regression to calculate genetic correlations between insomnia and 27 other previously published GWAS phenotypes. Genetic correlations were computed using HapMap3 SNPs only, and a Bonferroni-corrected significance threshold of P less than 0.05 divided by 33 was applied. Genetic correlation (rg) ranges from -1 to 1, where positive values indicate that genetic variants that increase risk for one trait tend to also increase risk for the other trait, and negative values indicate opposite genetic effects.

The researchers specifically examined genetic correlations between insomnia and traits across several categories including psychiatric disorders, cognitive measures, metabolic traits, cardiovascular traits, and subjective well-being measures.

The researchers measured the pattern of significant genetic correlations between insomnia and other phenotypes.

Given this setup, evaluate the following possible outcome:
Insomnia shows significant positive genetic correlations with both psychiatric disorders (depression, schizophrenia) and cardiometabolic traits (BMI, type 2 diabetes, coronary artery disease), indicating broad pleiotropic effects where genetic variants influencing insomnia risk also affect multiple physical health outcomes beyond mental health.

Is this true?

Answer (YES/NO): NO